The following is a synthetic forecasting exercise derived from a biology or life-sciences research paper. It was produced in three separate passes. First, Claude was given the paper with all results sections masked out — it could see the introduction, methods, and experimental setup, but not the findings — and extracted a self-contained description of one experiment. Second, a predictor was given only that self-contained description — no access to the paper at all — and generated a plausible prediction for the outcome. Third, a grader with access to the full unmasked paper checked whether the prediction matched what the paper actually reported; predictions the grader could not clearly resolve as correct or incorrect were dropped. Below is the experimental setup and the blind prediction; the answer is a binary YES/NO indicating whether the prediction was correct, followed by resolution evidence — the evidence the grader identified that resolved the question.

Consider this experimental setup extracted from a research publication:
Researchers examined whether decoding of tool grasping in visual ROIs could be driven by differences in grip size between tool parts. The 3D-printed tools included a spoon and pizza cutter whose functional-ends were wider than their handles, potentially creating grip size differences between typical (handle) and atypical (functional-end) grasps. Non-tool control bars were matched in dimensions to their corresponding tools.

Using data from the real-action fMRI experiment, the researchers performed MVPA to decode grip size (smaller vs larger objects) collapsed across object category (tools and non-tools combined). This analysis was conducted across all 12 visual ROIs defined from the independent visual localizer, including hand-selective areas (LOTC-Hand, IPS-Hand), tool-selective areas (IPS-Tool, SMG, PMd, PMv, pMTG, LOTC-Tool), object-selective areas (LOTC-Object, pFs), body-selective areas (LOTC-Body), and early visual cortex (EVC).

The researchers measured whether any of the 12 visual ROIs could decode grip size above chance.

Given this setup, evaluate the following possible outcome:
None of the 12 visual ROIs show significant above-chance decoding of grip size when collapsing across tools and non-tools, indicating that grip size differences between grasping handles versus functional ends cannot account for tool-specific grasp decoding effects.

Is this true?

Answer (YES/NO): YES